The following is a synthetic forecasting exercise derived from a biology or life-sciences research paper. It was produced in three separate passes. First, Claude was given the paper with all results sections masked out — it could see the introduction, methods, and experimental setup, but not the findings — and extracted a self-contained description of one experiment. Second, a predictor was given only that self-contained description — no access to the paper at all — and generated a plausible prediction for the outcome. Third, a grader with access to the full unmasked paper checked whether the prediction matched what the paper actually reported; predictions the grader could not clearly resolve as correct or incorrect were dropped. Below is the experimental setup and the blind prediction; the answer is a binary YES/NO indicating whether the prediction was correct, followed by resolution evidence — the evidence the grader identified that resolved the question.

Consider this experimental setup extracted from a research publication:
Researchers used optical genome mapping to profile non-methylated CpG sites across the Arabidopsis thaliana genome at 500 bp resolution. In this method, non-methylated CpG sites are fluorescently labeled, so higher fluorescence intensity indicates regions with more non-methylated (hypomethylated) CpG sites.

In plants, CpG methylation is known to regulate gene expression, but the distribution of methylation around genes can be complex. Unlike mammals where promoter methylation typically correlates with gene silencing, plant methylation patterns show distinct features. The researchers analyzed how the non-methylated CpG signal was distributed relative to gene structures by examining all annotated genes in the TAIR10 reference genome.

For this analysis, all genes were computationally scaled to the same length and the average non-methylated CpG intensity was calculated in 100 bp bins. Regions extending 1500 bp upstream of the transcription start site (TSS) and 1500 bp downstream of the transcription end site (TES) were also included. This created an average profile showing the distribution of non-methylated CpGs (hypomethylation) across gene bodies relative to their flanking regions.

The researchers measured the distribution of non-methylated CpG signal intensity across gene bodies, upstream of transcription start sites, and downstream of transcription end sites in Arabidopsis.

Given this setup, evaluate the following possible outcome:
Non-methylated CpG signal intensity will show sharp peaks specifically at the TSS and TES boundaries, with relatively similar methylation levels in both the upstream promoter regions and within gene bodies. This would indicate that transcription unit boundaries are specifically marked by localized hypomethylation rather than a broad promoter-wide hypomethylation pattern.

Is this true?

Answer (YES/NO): NO